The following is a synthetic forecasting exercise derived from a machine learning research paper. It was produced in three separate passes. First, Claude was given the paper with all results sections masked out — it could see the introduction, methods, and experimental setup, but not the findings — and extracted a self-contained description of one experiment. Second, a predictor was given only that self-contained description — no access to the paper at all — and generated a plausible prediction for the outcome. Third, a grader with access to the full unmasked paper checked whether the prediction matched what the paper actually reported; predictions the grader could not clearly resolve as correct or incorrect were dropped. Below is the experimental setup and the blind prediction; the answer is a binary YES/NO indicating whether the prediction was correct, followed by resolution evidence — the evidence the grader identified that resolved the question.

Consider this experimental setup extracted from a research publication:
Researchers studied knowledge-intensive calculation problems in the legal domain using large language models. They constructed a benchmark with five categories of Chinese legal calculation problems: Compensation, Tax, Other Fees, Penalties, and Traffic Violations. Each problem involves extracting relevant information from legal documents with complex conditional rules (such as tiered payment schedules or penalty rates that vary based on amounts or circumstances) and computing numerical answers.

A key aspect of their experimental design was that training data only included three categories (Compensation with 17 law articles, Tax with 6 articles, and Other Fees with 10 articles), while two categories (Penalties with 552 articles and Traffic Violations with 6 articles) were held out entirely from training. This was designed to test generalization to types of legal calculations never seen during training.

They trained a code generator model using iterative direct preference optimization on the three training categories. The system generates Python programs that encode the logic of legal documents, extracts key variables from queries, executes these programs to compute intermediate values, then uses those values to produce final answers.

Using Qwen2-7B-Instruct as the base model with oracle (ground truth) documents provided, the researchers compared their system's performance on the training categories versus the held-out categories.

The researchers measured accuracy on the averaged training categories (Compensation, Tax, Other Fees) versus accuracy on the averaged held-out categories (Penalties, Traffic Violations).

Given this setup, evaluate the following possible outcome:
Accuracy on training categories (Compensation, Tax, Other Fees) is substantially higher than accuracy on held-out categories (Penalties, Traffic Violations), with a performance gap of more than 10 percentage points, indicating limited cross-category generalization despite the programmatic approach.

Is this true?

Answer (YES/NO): NO